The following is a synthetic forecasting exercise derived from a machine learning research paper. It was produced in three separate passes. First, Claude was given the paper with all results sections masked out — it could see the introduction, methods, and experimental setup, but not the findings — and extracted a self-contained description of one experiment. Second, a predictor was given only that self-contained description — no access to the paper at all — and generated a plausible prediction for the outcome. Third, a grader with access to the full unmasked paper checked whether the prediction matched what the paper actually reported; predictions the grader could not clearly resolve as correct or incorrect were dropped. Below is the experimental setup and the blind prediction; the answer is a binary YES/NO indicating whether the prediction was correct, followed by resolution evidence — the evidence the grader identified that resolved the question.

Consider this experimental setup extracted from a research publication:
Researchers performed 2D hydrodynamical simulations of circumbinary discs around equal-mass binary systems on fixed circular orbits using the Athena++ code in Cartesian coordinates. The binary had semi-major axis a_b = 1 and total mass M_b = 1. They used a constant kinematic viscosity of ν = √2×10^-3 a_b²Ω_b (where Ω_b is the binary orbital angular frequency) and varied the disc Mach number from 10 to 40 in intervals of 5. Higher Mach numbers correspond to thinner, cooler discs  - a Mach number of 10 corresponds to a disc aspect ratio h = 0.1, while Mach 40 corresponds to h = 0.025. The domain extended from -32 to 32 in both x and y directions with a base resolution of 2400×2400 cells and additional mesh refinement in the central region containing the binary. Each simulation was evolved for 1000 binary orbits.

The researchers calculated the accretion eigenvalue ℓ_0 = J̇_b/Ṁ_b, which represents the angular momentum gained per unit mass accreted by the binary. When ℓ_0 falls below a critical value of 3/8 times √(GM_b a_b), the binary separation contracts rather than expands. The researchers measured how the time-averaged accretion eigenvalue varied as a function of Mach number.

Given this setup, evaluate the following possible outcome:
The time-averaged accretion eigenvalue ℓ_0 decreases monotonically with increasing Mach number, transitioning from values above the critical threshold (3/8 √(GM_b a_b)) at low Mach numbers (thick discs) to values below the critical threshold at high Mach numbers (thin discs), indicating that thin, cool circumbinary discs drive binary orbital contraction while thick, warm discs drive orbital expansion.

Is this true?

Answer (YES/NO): YES